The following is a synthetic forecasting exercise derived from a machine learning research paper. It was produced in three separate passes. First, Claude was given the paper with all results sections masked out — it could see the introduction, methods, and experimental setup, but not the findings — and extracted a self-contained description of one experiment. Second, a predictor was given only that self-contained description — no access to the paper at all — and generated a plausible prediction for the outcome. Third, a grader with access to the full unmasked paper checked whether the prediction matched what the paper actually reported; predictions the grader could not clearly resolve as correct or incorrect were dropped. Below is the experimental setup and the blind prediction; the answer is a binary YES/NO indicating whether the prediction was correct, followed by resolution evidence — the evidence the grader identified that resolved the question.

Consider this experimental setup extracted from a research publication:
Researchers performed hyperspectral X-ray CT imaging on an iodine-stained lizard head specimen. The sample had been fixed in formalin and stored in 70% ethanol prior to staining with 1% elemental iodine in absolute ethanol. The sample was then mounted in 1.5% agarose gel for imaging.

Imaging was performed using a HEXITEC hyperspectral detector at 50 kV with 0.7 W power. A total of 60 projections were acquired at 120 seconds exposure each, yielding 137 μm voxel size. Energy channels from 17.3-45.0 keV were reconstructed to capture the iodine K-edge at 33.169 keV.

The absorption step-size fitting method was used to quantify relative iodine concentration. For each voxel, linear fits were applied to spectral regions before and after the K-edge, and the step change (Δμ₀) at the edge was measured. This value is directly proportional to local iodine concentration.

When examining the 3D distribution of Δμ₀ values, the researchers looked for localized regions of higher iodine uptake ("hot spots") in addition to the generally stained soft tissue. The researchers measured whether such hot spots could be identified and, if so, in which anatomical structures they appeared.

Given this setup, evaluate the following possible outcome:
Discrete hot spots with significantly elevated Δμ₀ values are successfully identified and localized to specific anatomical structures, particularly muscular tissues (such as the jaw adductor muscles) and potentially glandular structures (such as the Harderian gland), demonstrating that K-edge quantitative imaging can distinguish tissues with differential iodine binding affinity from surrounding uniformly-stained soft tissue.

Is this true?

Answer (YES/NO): YES